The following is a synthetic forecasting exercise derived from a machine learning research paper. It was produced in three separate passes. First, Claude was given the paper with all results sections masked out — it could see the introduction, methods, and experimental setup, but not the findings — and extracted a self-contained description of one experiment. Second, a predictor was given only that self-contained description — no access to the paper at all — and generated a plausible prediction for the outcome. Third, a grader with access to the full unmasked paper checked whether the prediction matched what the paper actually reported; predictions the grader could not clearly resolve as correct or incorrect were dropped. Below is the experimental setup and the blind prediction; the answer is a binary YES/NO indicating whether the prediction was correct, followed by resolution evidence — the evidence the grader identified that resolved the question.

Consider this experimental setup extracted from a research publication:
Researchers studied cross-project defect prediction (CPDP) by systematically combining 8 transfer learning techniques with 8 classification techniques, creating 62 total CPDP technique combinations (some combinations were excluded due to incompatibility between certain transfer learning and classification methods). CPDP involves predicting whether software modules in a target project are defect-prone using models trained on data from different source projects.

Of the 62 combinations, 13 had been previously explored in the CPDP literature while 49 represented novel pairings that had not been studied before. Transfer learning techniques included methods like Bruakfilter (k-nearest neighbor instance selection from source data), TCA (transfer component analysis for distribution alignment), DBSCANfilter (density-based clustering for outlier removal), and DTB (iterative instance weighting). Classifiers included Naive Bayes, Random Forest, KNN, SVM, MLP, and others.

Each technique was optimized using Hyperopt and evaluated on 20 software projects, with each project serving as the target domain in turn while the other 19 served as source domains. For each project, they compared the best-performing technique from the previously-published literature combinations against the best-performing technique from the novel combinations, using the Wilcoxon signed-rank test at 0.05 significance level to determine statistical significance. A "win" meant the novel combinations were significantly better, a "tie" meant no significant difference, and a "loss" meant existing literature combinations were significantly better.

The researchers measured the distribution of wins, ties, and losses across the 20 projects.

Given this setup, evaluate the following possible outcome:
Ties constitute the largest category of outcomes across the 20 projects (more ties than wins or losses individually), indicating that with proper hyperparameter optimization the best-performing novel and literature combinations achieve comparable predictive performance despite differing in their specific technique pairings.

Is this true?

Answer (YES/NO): NO